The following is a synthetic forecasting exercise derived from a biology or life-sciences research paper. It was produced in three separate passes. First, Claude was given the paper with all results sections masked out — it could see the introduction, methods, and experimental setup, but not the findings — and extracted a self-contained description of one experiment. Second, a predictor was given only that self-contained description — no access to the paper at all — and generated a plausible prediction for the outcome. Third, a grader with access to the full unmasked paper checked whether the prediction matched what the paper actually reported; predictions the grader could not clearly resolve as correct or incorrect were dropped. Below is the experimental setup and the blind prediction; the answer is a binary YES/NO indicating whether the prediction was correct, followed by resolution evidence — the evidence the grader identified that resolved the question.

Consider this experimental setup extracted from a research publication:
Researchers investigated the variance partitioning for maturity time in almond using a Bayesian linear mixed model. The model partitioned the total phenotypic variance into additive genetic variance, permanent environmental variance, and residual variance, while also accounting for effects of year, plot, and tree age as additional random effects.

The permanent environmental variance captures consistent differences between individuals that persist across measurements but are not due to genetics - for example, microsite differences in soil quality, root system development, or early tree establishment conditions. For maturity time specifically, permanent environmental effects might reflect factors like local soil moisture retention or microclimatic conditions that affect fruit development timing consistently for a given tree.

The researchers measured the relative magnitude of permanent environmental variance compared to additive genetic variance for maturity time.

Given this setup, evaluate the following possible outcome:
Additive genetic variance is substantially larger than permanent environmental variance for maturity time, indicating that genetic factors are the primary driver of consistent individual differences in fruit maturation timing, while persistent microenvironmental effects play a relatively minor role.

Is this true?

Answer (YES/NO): YES